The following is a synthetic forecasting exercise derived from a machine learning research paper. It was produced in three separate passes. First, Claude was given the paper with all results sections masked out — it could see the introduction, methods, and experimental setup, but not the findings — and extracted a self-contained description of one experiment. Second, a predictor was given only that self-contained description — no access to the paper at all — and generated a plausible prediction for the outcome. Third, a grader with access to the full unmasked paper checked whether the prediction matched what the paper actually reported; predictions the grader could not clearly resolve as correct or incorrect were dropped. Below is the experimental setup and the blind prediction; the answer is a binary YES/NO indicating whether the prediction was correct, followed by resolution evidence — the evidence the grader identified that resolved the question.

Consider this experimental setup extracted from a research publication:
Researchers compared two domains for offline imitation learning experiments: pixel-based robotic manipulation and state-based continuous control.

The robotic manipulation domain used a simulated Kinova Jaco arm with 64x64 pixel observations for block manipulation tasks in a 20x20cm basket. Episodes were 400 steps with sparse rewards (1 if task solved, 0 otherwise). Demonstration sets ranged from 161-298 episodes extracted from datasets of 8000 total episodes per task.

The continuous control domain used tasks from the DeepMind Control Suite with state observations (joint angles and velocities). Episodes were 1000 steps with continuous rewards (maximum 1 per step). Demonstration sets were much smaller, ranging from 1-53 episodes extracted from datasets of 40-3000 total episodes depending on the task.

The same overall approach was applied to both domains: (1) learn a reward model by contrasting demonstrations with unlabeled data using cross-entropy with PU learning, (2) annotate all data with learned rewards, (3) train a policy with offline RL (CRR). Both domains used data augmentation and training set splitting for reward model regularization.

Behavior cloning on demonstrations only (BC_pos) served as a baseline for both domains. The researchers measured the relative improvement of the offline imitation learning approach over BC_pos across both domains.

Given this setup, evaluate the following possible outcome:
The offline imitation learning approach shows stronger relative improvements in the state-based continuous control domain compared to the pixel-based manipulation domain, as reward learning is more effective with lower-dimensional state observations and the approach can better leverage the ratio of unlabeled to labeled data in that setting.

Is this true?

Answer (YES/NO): YES